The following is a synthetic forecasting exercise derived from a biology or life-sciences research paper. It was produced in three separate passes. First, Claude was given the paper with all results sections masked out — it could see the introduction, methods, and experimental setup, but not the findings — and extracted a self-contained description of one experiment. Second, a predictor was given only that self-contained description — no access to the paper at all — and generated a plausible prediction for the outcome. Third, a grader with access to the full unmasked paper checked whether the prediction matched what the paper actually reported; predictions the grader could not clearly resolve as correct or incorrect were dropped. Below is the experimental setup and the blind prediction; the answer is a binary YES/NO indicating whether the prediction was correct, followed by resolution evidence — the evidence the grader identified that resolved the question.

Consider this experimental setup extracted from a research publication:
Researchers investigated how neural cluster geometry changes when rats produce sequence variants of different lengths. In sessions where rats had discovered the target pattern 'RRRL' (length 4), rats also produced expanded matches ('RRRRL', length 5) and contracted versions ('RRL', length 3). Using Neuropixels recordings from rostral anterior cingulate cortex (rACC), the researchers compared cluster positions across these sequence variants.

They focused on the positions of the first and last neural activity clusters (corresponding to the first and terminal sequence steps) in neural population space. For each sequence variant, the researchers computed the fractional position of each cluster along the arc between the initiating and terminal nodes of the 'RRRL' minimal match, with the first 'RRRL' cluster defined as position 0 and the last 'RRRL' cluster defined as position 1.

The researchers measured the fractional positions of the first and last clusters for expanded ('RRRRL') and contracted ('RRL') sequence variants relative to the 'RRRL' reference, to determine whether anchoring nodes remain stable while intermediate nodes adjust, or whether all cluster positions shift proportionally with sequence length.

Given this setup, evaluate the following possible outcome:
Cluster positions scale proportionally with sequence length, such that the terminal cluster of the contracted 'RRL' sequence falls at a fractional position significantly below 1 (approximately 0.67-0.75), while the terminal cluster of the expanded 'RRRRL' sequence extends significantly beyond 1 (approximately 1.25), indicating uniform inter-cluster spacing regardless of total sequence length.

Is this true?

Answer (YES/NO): NO